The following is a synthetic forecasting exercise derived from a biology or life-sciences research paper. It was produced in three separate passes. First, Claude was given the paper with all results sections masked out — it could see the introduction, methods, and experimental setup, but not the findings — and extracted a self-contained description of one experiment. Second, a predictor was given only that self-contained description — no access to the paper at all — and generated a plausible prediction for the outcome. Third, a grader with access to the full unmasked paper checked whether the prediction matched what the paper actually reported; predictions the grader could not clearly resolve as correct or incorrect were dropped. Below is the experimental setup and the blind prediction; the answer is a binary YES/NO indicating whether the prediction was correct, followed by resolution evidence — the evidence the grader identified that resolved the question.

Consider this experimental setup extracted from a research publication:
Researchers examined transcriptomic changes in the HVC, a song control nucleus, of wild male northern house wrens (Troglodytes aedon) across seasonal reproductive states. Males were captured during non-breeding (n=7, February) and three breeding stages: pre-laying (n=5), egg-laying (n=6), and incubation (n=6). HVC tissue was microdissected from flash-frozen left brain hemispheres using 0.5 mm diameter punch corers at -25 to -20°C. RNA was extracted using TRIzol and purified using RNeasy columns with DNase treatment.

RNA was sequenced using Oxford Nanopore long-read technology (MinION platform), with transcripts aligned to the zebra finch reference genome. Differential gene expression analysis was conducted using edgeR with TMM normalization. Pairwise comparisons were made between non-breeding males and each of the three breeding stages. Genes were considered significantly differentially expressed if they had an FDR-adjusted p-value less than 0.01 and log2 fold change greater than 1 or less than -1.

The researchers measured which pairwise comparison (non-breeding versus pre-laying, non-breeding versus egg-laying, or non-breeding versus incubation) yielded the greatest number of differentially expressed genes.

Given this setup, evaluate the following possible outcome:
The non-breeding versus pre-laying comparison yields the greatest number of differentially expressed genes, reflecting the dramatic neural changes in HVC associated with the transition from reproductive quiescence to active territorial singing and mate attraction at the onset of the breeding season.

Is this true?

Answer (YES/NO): NO